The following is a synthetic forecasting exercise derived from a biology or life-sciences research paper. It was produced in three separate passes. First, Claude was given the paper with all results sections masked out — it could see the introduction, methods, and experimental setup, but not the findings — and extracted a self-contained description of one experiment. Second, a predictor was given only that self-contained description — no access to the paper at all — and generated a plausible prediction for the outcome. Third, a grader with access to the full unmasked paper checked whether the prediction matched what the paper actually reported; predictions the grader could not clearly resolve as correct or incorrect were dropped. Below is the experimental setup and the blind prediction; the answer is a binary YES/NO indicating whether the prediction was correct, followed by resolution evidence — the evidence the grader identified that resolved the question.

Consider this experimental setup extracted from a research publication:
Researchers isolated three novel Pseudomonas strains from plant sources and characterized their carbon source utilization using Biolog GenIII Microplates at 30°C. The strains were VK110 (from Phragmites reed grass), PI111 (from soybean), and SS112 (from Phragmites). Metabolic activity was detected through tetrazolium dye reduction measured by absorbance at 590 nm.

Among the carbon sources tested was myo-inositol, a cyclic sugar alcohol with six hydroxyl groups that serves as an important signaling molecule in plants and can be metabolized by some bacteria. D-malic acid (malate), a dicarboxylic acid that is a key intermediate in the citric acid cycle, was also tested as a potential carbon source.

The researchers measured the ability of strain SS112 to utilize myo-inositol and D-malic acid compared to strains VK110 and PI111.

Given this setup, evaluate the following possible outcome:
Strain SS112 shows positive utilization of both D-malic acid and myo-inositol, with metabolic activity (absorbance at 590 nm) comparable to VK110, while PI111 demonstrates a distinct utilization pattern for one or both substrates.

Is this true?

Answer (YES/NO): NO